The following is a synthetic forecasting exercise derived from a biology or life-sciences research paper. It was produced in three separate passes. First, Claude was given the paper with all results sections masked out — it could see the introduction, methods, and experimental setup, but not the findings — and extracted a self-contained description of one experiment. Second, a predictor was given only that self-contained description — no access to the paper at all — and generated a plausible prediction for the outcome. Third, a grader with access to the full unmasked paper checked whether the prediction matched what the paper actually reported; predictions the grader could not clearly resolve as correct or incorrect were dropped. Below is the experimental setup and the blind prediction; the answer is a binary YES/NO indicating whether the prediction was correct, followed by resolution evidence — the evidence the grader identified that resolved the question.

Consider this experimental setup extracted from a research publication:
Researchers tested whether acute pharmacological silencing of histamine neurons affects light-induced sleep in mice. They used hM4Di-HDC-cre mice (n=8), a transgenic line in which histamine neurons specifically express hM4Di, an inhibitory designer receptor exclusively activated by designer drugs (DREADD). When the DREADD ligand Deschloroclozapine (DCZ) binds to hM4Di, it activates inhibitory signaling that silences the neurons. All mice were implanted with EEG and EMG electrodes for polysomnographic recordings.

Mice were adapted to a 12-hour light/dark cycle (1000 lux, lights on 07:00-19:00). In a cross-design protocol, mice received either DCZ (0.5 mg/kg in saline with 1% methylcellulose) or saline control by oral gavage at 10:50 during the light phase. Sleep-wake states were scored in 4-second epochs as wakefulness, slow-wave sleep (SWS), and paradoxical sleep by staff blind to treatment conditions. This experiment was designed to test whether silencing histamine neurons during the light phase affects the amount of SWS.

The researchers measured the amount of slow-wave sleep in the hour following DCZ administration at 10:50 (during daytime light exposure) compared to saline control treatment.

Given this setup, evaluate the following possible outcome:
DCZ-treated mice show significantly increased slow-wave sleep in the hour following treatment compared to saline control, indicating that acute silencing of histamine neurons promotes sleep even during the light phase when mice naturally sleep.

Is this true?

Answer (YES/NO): NO